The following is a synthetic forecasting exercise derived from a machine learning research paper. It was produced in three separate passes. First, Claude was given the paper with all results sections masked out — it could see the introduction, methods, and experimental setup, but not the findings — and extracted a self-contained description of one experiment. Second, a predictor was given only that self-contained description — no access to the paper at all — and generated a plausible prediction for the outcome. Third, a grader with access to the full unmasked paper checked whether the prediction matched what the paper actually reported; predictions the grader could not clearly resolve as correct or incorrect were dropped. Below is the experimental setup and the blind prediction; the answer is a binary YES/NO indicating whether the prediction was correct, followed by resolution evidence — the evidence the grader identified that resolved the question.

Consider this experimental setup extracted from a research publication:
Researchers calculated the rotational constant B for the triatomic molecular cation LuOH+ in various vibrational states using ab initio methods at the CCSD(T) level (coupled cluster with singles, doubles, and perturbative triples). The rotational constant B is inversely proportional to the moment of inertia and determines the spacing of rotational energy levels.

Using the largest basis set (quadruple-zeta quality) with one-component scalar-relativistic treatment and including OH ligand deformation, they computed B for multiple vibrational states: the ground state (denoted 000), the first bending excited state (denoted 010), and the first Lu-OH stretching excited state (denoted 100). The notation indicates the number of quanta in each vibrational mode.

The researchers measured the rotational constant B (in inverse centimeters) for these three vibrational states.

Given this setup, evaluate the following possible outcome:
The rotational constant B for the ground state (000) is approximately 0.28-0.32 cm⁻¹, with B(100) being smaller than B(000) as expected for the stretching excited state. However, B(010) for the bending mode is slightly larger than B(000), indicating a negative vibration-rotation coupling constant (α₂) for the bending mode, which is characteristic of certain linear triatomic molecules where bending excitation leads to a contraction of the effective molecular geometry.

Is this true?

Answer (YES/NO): NO